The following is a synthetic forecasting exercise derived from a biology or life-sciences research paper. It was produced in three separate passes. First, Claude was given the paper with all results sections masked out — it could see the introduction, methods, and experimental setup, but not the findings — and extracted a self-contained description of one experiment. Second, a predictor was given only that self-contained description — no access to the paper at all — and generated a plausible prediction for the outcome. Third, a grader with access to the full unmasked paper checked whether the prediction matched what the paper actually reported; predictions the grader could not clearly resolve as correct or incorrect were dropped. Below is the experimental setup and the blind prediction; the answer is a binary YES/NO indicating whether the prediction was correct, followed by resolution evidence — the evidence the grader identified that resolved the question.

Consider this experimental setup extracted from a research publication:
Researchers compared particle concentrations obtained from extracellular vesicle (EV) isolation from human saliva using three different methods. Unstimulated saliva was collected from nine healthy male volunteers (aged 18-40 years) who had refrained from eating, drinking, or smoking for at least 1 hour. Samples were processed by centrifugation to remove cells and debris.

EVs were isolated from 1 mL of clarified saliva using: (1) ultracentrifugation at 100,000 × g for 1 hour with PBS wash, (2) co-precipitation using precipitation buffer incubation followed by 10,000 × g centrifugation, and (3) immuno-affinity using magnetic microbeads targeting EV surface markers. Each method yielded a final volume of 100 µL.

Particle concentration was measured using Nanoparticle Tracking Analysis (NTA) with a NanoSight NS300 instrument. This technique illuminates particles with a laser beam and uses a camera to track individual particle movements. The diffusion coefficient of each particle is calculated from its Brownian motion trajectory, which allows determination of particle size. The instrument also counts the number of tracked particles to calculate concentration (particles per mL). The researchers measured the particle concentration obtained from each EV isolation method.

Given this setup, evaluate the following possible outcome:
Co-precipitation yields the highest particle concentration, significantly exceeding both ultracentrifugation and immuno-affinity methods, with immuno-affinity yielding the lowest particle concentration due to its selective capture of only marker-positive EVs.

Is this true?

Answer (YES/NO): NO